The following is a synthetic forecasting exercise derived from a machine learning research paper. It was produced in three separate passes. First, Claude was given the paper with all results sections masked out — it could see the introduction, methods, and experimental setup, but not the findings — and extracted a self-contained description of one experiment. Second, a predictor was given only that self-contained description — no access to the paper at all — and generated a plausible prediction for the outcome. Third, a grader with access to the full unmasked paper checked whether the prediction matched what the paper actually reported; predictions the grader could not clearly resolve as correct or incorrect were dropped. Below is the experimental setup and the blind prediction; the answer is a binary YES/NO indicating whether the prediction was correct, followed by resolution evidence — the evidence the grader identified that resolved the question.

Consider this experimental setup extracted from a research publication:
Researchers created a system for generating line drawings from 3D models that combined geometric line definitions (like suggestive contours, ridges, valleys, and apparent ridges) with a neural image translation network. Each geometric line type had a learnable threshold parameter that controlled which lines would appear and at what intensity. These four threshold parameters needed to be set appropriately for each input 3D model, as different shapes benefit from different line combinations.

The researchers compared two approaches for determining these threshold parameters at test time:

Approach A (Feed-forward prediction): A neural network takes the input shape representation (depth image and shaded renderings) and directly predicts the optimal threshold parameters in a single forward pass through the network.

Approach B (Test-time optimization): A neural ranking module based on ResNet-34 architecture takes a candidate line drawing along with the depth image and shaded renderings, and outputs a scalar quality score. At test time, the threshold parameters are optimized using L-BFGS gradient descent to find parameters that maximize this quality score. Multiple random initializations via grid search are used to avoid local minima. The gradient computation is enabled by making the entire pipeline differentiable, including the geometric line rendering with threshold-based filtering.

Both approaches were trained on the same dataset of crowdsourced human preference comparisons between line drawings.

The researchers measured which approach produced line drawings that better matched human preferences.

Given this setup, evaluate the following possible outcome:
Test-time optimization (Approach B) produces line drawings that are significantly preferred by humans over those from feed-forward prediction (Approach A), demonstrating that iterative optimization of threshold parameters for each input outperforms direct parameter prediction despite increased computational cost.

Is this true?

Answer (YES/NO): YES